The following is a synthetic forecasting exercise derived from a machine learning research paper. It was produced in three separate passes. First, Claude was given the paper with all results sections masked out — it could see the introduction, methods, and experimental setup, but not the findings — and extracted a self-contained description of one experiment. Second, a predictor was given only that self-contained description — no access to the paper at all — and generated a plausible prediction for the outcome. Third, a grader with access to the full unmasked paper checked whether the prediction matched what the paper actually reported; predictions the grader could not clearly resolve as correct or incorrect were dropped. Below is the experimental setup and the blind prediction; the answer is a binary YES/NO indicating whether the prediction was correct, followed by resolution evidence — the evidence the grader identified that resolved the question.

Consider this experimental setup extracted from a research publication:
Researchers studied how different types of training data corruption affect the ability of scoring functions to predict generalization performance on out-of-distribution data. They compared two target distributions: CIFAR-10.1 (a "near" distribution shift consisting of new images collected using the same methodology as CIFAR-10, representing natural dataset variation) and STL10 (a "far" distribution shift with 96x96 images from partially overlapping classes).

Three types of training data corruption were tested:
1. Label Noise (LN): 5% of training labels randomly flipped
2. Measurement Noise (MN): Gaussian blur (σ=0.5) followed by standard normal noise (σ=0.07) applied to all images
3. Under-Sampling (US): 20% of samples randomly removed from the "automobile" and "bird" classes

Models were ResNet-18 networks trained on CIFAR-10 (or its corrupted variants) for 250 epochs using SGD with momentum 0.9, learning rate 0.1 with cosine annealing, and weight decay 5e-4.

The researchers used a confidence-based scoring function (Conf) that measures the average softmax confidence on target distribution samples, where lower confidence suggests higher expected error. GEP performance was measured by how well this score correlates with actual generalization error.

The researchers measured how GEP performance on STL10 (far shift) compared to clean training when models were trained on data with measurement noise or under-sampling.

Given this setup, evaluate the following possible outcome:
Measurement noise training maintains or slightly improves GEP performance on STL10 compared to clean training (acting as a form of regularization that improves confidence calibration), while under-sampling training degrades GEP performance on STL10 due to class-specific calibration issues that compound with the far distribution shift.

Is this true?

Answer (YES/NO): NO